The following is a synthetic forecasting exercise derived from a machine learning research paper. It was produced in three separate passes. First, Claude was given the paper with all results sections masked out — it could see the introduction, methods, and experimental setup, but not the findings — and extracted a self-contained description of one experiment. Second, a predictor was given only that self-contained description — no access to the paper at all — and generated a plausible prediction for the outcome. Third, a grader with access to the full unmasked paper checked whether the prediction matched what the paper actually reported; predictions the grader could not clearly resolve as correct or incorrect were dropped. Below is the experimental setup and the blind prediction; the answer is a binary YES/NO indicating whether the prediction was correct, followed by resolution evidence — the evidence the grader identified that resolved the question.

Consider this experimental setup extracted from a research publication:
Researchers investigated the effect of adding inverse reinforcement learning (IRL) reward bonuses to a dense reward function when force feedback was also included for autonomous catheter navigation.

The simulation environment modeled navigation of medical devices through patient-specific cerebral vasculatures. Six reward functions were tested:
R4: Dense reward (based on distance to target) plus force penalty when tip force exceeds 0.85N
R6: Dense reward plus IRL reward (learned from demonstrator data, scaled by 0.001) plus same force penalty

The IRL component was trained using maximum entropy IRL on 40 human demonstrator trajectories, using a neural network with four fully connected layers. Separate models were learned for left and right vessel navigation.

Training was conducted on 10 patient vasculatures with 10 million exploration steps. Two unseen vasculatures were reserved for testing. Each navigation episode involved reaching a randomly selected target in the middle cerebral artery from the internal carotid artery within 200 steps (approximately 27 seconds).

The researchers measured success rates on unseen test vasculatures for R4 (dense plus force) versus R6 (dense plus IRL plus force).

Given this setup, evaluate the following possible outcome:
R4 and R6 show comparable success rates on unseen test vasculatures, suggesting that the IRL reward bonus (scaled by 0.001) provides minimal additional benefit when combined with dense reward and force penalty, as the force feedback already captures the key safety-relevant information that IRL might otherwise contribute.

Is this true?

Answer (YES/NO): NO